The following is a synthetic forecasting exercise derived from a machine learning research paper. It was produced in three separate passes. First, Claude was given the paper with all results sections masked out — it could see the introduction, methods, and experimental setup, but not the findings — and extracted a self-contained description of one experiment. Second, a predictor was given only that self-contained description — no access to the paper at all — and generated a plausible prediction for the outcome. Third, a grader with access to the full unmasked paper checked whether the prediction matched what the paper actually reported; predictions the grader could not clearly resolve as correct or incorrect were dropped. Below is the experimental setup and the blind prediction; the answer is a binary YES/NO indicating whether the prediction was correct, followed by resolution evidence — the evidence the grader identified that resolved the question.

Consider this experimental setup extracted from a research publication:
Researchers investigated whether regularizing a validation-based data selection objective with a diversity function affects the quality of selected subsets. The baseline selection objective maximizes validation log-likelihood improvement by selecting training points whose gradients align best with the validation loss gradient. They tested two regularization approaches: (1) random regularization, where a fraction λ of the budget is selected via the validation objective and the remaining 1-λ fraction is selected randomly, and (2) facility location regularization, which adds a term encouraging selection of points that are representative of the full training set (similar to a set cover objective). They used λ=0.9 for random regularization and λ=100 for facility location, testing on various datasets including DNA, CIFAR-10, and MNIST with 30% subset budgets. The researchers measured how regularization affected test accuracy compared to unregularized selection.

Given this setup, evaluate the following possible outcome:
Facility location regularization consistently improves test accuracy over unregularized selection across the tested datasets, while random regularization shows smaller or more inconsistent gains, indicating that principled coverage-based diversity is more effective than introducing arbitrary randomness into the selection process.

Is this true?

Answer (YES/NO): NO